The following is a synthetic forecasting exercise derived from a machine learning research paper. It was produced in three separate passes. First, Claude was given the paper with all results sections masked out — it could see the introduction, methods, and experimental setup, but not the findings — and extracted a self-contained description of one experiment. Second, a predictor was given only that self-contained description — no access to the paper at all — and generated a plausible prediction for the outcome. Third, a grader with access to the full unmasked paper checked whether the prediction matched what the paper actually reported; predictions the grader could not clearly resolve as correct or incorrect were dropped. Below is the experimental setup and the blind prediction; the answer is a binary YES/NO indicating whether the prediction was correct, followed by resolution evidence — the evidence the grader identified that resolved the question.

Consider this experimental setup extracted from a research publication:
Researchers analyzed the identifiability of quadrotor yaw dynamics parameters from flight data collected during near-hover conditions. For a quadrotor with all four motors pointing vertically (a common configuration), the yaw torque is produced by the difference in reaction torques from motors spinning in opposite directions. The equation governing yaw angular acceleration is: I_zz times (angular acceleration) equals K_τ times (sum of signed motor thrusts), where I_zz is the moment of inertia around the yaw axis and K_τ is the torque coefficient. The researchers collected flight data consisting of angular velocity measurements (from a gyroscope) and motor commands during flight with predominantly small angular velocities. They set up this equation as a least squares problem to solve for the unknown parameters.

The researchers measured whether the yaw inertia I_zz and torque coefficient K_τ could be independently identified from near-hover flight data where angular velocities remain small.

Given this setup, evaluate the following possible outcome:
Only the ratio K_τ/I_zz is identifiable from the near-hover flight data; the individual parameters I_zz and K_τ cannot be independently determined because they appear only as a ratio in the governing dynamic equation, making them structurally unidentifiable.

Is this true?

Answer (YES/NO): YES